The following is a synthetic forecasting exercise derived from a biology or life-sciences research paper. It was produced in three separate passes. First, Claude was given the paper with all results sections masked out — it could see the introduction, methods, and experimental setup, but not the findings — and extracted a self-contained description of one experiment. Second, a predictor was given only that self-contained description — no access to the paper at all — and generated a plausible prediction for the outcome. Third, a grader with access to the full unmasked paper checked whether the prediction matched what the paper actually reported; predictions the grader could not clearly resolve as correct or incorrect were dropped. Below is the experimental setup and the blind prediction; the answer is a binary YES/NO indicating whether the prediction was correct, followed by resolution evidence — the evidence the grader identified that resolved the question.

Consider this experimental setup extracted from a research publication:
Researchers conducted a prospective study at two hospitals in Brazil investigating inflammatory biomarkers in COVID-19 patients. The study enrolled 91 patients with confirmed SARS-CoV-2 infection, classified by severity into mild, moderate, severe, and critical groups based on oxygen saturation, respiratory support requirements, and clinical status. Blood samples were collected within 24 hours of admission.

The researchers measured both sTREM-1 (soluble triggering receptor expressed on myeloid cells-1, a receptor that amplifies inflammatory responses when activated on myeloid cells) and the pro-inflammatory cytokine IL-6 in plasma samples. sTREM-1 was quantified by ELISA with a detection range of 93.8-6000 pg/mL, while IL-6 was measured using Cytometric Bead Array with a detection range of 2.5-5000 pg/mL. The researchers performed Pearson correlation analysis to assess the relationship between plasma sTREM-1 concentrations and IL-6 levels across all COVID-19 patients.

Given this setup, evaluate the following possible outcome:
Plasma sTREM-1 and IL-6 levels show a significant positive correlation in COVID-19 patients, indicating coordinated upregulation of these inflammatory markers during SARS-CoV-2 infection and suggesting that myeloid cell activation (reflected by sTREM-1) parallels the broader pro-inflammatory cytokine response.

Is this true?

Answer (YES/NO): YES